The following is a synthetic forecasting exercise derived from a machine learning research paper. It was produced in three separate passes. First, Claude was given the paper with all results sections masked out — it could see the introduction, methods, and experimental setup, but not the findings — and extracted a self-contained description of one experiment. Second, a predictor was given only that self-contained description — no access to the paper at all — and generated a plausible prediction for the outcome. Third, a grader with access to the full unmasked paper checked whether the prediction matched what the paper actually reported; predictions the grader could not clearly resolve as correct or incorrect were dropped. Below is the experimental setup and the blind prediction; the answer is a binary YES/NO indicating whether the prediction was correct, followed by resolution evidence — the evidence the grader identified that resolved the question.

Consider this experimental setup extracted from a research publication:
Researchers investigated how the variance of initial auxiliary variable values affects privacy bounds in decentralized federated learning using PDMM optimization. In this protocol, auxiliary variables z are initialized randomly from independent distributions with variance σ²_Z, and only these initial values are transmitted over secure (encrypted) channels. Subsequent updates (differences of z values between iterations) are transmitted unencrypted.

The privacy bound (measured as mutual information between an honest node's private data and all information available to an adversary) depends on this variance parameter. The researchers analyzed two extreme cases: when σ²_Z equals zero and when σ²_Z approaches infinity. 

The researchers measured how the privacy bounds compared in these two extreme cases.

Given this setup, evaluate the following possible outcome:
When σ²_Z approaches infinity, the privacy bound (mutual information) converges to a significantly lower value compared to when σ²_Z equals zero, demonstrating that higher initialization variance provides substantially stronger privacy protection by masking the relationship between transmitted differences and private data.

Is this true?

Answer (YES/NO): NO